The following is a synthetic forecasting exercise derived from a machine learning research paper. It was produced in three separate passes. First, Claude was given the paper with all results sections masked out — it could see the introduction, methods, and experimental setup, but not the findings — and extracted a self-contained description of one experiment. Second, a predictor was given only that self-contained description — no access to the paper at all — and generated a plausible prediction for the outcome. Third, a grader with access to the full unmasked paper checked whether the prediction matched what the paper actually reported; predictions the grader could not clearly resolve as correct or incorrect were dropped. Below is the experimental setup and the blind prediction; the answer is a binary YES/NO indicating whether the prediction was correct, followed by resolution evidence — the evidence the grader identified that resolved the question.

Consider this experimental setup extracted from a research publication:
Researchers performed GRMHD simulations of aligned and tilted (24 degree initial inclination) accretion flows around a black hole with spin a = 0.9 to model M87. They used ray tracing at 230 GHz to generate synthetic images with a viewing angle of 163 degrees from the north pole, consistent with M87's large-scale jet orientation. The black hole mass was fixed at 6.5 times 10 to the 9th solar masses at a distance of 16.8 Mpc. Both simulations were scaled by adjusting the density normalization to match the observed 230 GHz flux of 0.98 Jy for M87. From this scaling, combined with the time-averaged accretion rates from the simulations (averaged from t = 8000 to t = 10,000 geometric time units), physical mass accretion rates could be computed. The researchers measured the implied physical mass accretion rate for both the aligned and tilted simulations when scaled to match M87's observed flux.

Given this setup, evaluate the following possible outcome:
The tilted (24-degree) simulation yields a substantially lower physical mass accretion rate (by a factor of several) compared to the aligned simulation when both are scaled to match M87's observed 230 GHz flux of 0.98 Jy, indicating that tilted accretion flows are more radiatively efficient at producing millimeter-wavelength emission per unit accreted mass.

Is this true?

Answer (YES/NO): NO